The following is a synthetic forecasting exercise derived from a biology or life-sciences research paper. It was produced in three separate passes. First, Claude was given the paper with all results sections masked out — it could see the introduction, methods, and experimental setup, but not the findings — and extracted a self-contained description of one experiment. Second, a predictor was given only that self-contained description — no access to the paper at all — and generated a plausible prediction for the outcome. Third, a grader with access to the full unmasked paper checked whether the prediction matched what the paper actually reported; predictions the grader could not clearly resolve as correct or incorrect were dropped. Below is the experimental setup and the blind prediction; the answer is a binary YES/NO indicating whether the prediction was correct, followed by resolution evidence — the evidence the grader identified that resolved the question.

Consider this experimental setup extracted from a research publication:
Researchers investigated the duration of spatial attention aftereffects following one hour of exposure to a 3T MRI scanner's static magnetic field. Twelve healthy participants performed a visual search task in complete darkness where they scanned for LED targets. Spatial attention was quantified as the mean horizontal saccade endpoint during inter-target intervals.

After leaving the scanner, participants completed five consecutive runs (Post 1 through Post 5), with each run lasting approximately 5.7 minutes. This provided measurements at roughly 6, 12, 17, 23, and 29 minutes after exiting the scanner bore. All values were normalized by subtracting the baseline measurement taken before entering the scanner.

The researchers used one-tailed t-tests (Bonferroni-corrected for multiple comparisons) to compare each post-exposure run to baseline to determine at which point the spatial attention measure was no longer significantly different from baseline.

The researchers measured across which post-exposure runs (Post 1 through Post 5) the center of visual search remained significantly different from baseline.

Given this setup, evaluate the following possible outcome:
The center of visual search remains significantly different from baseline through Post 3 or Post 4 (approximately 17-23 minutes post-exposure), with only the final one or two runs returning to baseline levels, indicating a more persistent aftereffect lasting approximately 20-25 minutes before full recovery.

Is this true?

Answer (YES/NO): NO